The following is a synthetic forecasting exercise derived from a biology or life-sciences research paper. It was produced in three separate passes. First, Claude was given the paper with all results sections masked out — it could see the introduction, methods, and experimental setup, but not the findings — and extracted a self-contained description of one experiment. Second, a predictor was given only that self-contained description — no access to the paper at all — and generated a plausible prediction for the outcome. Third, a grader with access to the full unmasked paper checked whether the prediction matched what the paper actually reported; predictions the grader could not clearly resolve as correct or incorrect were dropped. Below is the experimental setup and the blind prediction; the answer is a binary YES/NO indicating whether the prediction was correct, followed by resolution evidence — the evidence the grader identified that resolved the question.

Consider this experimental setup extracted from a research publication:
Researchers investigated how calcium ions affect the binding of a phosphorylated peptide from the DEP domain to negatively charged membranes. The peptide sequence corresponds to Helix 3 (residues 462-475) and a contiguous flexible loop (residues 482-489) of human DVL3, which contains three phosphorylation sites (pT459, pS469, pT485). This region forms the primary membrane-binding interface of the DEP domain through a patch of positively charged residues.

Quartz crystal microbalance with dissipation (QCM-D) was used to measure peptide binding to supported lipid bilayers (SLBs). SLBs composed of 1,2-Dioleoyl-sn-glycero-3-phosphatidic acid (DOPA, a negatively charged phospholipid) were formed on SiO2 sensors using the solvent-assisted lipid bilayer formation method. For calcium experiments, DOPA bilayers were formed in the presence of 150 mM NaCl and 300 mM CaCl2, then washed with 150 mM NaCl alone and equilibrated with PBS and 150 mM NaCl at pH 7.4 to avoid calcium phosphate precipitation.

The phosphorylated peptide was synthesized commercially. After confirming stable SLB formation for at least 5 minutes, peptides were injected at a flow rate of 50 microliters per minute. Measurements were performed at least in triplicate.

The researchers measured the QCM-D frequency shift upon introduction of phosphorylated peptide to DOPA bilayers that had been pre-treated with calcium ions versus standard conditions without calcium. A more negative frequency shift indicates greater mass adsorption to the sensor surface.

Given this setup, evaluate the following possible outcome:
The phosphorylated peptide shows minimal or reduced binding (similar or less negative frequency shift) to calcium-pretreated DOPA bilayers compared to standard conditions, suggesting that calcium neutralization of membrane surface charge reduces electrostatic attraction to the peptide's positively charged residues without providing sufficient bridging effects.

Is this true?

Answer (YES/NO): NO